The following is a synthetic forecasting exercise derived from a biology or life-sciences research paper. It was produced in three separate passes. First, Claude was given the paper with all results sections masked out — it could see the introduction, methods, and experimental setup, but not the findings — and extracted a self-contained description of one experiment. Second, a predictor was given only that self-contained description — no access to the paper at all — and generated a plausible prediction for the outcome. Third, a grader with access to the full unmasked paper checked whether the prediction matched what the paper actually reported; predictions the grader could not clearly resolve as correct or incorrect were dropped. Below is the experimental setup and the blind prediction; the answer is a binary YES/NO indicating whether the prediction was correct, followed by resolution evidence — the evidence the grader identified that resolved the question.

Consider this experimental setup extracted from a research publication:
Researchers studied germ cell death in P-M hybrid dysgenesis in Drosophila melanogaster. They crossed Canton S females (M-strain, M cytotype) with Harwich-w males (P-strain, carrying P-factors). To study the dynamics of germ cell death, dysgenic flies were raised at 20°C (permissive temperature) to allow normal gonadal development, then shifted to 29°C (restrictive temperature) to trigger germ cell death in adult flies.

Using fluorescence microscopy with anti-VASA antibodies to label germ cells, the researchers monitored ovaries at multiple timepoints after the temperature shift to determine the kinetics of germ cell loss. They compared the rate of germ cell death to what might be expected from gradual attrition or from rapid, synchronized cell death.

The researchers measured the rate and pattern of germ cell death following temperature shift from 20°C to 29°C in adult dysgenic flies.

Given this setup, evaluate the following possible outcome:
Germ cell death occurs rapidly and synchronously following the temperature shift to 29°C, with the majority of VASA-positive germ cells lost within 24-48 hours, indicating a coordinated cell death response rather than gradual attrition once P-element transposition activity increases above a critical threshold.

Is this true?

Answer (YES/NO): NO